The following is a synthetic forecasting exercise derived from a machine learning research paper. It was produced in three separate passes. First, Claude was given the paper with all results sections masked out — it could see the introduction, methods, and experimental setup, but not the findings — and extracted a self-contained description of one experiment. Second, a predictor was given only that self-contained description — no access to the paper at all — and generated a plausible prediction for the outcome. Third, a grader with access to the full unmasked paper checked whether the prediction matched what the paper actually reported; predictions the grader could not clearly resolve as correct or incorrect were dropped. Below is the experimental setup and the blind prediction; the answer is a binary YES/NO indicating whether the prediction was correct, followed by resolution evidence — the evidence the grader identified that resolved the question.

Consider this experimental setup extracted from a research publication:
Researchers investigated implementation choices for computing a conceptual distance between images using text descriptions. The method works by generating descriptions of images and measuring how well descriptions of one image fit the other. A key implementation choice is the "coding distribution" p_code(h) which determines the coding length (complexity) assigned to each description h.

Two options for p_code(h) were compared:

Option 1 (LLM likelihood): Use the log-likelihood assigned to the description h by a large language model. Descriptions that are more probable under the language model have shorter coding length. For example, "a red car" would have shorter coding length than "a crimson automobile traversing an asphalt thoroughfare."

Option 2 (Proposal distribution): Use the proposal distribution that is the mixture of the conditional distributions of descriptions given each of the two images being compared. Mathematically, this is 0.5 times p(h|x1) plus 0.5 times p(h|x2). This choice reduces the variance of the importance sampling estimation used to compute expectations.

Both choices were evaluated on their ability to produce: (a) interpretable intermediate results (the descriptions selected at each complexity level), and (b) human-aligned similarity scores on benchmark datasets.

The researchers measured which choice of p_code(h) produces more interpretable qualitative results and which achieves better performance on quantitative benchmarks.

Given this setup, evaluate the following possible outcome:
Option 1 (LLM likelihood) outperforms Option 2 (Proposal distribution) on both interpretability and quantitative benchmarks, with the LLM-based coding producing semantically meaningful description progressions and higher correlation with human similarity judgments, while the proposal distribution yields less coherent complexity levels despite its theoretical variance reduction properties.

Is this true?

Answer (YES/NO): NO